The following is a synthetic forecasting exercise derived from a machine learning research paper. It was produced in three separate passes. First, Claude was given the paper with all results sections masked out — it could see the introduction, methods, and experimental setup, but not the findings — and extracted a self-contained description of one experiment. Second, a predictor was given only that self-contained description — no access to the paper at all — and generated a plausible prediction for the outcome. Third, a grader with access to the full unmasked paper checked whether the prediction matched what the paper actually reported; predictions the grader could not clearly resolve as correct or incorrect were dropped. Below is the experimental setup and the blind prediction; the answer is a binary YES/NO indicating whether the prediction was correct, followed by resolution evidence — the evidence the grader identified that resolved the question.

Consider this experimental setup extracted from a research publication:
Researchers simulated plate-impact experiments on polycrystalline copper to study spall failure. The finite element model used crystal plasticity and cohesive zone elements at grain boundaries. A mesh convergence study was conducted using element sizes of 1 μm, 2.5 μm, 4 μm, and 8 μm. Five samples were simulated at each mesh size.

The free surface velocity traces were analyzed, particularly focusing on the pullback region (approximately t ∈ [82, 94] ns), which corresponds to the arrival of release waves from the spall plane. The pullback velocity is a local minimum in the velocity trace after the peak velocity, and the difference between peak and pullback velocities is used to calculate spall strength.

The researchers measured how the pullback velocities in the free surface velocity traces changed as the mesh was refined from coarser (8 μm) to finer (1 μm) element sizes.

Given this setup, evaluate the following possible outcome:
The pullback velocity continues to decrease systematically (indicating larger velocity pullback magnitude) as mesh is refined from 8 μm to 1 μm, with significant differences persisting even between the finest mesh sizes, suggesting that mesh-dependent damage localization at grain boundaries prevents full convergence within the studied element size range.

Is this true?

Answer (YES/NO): NO